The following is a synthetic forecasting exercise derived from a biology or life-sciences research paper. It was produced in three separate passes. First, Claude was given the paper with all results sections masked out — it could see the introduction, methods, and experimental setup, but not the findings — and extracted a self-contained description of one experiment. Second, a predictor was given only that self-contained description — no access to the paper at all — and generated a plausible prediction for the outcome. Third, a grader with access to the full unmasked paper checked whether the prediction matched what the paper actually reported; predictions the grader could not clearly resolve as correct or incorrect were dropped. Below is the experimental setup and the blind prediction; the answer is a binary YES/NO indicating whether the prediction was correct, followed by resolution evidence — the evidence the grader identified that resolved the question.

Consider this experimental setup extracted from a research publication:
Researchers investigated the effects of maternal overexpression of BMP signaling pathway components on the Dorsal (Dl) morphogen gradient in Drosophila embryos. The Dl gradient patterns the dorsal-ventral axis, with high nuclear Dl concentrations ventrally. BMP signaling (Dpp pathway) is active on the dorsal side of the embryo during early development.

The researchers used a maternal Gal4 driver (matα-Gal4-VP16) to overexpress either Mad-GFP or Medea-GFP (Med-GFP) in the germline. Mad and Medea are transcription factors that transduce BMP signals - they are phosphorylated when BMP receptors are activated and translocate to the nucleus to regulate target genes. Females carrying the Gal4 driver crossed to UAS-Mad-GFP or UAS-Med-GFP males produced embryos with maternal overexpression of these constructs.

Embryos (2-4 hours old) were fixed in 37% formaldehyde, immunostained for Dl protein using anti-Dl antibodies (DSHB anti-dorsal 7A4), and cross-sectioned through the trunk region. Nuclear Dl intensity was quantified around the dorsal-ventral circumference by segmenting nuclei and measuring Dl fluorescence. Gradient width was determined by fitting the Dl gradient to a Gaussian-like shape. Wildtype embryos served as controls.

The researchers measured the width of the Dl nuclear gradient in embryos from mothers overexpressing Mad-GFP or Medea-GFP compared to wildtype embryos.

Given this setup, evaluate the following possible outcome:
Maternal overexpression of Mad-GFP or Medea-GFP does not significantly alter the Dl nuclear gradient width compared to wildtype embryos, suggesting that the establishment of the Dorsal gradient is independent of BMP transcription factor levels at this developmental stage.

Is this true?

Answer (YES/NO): NO